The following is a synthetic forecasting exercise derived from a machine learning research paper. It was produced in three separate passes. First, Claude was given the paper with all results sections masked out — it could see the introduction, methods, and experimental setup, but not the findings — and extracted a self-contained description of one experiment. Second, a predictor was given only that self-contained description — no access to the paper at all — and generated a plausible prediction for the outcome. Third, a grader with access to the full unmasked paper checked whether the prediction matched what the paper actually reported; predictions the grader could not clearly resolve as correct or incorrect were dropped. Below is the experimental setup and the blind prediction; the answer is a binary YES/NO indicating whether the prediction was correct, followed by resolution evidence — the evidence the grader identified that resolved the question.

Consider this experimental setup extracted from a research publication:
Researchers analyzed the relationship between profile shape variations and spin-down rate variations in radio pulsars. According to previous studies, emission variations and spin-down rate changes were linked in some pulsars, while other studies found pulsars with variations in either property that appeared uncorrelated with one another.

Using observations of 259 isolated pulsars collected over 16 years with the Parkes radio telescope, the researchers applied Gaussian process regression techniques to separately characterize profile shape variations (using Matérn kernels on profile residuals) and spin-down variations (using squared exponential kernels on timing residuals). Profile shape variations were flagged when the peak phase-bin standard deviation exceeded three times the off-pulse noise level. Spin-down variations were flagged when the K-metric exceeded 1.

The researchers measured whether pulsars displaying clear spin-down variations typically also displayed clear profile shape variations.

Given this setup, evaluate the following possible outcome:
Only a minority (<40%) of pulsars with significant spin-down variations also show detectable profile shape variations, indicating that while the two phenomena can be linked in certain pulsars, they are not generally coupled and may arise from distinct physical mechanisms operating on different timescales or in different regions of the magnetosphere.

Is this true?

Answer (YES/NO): YES